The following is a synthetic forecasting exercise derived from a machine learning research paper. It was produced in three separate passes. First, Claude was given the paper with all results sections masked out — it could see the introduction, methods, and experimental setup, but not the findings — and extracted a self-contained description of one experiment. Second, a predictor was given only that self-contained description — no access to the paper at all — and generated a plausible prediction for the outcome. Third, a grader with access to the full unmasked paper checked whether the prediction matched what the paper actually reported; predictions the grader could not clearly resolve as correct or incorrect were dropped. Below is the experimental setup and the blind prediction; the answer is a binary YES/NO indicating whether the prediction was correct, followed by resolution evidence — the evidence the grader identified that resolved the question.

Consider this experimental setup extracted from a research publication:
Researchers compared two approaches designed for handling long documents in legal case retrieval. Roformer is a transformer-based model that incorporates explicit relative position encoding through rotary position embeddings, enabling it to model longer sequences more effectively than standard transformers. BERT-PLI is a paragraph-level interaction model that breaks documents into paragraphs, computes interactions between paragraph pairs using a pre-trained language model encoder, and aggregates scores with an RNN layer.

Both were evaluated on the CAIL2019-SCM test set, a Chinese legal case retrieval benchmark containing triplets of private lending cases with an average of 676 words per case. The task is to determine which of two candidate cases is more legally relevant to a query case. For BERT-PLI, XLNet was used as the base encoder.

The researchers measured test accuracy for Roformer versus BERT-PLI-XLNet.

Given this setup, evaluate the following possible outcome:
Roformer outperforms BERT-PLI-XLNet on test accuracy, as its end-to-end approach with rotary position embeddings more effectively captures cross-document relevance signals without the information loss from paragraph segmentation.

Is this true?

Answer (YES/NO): NO